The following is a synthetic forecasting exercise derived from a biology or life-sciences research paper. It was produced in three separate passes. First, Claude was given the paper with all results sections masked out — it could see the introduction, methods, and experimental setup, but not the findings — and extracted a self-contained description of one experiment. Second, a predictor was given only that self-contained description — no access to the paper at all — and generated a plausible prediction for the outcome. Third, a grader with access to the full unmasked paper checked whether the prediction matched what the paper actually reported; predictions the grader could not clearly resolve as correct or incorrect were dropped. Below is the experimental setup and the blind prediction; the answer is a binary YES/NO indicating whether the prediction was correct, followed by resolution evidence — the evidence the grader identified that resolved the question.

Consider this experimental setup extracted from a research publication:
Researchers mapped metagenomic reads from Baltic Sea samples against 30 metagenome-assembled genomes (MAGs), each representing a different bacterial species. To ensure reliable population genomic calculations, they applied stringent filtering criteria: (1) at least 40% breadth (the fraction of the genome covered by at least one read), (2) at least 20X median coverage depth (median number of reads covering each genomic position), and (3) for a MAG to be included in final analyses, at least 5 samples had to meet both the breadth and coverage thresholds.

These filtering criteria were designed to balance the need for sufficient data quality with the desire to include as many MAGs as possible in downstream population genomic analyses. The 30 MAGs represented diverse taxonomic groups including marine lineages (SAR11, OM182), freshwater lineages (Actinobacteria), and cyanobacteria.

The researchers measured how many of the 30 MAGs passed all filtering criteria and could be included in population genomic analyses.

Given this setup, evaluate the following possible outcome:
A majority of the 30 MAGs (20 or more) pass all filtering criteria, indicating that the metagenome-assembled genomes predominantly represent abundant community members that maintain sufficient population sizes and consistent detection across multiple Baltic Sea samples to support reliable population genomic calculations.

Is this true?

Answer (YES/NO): NO